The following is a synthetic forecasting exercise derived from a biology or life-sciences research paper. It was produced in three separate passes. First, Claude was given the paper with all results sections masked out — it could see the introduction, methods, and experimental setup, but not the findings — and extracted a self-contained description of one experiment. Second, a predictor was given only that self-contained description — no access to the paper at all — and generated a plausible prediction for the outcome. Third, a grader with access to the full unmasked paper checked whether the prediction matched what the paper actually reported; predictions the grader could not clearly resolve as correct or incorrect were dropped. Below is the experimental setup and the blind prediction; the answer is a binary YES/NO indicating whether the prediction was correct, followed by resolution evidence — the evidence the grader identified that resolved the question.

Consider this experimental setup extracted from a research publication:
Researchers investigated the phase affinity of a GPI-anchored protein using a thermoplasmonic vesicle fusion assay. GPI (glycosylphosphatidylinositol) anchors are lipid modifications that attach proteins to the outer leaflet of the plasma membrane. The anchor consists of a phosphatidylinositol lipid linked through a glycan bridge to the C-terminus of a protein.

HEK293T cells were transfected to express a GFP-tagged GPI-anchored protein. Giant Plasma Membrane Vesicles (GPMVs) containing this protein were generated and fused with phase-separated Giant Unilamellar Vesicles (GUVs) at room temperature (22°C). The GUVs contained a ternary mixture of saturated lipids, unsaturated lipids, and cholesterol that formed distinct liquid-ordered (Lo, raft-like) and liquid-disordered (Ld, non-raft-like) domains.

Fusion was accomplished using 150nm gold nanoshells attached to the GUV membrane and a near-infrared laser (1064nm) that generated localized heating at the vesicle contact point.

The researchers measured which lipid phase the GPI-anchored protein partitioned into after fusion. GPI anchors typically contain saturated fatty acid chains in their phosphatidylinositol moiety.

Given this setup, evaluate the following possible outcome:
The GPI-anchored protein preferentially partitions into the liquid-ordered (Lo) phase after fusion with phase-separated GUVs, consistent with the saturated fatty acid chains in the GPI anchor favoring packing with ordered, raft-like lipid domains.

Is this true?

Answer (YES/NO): YES